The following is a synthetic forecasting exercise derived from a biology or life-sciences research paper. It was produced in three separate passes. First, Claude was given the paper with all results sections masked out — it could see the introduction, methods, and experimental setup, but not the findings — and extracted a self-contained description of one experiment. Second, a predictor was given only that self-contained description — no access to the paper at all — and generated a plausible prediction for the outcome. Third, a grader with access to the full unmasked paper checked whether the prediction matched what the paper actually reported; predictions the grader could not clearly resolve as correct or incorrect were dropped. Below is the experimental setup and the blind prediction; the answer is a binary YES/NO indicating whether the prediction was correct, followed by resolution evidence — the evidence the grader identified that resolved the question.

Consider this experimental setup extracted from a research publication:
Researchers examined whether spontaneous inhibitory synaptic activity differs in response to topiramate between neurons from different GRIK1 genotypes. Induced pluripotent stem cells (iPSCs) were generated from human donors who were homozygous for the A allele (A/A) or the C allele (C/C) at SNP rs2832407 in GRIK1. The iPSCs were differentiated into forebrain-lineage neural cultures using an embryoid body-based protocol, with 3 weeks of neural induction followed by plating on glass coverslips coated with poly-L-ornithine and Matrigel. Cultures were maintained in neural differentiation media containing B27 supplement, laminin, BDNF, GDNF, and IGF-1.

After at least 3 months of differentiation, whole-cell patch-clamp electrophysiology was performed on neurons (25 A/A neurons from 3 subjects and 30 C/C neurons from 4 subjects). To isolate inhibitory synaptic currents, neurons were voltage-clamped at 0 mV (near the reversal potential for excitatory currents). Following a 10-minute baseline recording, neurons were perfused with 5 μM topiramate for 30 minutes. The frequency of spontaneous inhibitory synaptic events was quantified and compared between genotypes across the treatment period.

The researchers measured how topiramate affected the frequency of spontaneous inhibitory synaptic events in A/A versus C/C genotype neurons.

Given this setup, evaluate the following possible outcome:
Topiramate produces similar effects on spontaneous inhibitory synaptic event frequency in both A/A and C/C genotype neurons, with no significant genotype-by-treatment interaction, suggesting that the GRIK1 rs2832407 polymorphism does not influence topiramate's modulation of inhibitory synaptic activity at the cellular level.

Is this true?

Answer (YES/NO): NO